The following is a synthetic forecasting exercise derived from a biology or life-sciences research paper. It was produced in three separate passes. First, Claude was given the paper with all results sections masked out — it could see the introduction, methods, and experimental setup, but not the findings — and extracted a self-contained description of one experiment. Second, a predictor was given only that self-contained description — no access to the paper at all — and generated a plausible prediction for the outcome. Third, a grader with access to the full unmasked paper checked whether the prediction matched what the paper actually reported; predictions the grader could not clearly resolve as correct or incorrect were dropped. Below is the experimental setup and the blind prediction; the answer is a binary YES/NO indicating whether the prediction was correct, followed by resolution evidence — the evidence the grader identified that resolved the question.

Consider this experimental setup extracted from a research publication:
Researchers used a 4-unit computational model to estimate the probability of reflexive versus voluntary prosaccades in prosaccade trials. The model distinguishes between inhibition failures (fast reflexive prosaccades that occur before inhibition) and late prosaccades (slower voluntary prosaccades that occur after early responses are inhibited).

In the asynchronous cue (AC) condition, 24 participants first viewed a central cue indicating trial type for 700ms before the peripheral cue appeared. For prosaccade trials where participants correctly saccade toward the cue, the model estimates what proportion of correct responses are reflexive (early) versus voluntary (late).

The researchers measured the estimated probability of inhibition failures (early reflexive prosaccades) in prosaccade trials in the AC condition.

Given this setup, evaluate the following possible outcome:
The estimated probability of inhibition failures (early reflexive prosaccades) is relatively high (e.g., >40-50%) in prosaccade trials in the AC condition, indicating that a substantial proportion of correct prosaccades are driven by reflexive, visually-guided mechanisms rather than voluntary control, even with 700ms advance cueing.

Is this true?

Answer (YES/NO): YES